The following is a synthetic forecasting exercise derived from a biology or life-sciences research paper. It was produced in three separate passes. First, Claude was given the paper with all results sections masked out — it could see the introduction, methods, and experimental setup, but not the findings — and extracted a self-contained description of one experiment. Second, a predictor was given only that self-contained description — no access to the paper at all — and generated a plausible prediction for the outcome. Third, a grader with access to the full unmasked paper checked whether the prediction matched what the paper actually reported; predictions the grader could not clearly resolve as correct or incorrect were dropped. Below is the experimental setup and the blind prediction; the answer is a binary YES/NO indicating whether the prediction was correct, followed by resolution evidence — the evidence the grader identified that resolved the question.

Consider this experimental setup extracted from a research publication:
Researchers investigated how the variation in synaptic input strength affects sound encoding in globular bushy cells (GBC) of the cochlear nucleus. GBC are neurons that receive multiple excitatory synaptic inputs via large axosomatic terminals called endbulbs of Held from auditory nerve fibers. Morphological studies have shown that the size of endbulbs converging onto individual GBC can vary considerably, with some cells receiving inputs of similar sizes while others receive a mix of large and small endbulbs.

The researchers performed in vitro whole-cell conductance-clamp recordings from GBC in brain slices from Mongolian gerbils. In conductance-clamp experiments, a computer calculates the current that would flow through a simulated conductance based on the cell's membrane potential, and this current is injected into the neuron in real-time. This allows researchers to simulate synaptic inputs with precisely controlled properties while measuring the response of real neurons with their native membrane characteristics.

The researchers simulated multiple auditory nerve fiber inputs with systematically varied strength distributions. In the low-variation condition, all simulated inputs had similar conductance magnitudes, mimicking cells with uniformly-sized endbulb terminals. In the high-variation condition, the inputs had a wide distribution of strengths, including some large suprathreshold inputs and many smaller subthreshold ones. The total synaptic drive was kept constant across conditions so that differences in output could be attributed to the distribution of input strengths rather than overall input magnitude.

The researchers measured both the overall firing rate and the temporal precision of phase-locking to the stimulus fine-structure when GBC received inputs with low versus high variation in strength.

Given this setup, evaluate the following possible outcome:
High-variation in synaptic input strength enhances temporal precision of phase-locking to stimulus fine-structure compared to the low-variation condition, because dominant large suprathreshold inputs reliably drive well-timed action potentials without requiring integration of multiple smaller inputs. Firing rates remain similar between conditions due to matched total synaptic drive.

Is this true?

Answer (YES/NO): NO